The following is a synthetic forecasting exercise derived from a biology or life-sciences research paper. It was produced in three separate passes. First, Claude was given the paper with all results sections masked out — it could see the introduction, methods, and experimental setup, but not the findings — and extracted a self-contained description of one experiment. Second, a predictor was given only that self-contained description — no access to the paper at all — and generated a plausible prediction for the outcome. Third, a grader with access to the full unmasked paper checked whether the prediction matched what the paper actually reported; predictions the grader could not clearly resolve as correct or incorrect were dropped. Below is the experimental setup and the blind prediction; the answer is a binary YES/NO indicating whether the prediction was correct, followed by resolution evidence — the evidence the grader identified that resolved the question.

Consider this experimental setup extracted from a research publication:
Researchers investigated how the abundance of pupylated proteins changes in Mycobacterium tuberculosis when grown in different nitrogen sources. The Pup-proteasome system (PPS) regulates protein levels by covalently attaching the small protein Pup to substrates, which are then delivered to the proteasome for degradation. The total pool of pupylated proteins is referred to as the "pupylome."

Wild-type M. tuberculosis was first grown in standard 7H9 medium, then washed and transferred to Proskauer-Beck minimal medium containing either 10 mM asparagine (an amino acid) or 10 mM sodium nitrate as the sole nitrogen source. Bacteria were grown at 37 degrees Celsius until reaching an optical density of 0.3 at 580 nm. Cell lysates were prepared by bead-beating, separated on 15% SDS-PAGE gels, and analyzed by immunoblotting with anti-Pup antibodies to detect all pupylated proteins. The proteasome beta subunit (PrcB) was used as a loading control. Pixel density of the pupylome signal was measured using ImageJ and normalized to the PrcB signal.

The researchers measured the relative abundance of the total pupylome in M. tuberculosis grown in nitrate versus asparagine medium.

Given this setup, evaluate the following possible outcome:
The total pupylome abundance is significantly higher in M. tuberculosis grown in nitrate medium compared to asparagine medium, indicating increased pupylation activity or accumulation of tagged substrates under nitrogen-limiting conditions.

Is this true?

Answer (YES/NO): NO